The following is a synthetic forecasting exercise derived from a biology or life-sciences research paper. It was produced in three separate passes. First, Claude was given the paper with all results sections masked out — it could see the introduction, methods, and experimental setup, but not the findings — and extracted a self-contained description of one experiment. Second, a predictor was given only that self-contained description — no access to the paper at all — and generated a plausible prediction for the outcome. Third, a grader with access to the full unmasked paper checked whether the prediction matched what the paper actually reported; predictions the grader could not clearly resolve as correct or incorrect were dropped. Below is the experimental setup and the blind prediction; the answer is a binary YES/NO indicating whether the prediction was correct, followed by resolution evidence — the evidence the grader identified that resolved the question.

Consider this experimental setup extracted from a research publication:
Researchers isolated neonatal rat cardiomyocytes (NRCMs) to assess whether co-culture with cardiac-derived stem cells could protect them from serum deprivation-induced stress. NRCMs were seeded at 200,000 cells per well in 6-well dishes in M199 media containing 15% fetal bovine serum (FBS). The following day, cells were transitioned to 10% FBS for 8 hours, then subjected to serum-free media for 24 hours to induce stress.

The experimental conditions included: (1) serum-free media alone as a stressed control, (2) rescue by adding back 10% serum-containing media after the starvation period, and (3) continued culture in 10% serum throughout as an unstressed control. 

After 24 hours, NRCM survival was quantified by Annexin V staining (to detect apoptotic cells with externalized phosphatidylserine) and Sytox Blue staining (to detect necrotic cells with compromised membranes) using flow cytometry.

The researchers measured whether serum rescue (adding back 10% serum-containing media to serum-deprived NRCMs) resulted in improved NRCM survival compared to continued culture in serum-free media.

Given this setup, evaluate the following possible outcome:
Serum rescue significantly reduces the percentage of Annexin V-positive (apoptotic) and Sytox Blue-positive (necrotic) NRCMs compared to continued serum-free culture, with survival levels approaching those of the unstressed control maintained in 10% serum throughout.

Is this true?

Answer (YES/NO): NO